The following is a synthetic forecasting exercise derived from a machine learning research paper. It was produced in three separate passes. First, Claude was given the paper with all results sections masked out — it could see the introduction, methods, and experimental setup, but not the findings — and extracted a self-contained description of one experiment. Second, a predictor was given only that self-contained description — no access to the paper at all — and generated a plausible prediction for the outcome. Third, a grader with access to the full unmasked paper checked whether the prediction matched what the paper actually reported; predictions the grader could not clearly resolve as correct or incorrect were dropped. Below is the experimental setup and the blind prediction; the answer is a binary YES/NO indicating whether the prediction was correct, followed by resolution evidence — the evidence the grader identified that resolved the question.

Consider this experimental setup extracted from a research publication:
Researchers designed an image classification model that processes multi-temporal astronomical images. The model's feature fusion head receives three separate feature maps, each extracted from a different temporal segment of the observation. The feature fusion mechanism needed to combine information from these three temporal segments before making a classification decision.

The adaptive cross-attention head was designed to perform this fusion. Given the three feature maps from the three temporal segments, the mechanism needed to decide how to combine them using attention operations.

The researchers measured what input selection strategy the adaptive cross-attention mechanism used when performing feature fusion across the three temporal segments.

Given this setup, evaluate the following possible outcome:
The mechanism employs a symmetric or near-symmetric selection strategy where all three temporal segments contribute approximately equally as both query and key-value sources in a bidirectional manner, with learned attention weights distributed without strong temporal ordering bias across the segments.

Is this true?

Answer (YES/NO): NO